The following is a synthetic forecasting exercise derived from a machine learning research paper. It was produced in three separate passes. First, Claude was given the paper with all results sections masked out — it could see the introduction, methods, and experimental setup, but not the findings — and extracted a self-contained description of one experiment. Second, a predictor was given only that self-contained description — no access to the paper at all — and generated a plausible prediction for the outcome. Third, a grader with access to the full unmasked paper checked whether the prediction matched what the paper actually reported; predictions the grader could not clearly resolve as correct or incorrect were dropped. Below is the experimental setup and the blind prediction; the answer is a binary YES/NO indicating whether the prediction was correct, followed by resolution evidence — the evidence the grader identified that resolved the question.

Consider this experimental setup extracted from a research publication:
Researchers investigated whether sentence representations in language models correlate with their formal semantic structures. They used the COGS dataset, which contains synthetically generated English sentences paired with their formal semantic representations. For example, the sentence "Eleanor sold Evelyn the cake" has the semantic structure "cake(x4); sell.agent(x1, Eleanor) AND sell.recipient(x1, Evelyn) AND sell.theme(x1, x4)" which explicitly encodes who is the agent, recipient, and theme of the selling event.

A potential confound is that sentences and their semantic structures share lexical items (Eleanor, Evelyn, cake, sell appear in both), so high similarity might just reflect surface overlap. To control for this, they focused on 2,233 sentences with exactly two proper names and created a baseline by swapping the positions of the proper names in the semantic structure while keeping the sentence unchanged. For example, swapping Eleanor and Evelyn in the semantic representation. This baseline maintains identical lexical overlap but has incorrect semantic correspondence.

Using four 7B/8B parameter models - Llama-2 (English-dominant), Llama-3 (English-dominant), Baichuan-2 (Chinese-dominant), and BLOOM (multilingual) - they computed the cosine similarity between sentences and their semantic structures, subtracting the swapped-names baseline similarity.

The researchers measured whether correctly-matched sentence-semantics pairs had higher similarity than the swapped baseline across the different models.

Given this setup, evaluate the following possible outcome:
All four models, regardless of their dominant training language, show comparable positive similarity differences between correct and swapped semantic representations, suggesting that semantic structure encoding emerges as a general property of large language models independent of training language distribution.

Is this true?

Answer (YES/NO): NO